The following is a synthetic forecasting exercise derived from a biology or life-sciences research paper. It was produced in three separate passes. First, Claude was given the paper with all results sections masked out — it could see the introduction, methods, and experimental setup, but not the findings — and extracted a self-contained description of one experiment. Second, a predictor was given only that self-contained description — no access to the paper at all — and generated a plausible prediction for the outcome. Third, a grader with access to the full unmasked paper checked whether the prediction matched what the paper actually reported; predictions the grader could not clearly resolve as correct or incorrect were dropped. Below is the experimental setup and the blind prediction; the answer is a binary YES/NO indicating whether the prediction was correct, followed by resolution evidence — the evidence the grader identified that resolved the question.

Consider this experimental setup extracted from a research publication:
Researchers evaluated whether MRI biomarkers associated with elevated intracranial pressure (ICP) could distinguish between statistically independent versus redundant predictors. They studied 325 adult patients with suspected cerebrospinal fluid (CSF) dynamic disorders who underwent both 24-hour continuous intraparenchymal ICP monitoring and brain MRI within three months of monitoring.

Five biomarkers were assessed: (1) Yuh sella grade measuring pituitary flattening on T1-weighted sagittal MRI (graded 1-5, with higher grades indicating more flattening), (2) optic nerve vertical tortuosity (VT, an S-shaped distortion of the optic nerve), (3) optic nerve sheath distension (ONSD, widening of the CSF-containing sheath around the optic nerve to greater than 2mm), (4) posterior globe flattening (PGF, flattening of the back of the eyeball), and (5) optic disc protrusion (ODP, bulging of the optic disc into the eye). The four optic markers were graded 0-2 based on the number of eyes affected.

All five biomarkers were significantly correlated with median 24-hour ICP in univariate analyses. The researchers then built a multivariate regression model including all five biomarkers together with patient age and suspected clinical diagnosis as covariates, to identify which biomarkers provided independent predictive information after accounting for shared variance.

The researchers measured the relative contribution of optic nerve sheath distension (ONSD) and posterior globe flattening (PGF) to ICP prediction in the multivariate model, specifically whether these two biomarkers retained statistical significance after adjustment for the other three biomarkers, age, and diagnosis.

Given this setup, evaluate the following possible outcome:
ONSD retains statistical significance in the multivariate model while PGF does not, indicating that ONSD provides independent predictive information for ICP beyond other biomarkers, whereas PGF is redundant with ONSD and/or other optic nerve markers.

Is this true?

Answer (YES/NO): NO